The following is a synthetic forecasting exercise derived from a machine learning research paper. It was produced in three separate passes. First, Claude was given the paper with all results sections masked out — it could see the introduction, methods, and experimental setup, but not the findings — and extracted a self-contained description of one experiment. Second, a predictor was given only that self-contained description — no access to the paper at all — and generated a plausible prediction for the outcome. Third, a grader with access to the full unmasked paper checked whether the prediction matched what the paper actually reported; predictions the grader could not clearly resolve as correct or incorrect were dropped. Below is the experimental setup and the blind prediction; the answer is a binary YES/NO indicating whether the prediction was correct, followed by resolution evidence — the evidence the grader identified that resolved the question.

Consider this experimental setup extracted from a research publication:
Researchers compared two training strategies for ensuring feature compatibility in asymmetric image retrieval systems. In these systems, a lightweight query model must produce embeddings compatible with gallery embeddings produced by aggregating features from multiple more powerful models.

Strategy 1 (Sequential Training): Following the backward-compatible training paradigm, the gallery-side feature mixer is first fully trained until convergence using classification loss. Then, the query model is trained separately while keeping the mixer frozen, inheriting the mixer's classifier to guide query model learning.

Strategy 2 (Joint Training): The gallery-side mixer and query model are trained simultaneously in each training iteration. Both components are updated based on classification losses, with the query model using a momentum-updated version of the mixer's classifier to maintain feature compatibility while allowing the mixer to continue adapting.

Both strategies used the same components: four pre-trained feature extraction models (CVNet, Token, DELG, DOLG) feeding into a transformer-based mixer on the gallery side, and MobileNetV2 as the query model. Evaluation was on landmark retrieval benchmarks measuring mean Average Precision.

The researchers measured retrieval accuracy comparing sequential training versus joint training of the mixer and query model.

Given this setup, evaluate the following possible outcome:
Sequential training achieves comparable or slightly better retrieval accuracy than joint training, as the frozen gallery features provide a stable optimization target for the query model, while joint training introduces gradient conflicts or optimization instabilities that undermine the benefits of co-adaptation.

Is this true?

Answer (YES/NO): NO